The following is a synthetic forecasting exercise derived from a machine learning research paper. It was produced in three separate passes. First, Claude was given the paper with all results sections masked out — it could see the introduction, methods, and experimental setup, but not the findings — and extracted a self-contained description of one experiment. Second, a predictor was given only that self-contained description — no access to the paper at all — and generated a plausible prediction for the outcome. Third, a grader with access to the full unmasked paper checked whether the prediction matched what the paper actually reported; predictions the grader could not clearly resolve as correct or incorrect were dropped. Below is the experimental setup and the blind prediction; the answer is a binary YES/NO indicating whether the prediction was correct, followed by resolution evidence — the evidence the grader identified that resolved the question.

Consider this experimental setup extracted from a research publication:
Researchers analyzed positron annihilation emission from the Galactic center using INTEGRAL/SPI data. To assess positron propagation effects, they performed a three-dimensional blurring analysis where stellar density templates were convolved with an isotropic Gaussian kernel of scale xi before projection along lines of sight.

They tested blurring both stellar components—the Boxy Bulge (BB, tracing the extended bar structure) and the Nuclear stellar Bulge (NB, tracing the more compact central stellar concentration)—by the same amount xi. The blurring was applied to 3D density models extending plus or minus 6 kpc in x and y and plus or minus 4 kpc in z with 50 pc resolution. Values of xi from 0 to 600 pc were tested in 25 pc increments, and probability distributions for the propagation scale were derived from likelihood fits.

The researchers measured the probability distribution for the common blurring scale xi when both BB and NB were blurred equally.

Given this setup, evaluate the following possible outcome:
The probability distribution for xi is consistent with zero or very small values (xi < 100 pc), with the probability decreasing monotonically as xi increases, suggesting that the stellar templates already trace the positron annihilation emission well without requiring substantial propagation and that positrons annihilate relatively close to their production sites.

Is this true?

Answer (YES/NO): NO